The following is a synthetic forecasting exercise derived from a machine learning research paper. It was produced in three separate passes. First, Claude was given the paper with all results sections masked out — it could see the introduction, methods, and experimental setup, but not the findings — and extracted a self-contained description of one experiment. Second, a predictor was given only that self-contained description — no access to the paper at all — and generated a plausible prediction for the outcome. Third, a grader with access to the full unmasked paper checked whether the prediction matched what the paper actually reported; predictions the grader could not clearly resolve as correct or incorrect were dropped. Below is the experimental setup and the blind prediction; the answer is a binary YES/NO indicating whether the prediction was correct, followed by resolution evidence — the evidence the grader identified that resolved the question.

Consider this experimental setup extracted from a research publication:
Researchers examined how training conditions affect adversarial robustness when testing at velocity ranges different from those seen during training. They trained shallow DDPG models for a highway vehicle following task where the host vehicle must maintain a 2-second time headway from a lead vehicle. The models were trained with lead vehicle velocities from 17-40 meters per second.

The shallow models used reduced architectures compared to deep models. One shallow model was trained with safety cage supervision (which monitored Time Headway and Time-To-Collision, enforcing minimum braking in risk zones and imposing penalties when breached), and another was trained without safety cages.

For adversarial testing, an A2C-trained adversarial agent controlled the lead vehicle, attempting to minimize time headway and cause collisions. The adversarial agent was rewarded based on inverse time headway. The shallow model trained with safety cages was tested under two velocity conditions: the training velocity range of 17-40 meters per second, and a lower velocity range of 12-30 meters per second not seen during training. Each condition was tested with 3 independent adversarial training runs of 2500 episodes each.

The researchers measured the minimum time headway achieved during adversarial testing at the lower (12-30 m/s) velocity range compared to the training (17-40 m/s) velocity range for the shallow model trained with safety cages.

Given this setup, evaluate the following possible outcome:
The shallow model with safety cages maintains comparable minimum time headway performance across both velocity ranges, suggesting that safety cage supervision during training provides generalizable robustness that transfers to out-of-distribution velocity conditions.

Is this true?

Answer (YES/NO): NO